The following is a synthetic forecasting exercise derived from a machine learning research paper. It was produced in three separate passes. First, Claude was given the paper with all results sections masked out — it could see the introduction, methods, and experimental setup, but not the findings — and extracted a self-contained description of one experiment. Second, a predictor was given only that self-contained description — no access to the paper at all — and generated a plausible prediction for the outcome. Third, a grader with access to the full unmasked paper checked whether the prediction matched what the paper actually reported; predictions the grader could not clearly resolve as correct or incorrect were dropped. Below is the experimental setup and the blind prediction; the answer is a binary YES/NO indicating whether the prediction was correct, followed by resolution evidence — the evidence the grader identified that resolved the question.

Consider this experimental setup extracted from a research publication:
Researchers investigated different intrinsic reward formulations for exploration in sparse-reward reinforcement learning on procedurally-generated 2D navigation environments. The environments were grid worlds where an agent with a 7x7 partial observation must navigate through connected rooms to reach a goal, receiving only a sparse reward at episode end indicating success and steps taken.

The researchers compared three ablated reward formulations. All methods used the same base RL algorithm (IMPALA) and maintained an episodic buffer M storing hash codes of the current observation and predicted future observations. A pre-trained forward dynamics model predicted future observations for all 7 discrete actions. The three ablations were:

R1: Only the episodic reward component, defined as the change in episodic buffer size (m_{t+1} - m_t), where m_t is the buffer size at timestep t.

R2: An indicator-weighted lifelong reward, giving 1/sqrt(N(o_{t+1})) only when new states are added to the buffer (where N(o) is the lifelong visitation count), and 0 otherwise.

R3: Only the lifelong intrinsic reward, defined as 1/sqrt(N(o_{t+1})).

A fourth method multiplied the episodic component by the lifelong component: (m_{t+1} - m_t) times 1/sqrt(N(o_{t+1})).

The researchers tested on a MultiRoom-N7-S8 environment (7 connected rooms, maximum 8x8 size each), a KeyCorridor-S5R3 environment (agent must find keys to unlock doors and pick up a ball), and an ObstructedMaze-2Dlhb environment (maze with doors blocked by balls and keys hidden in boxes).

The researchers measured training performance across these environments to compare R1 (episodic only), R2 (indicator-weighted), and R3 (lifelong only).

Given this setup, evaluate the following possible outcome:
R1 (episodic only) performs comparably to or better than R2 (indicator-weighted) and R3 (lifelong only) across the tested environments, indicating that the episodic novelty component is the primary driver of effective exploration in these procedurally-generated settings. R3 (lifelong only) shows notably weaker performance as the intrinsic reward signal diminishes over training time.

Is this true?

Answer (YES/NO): NO